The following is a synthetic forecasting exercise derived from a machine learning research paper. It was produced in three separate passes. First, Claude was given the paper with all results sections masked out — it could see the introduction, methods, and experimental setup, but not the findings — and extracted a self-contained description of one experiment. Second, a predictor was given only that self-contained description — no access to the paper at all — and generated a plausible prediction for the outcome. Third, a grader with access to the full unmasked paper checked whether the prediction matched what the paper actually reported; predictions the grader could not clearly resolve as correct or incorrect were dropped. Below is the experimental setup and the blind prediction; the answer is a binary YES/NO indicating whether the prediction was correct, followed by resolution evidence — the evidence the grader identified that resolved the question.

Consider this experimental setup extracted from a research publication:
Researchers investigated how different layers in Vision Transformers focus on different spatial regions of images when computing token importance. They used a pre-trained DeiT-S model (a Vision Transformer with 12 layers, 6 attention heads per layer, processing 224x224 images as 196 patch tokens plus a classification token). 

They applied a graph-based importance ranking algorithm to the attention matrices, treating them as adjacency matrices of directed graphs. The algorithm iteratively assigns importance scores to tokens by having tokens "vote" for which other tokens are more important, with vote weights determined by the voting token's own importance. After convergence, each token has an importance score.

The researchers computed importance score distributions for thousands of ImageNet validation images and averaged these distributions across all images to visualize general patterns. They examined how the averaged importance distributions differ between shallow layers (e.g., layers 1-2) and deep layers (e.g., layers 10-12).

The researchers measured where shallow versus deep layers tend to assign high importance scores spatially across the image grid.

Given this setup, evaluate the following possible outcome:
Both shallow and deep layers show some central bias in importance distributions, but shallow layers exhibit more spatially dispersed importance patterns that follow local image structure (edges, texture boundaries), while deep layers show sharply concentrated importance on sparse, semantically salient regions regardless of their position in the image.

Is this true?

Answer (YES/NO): NO